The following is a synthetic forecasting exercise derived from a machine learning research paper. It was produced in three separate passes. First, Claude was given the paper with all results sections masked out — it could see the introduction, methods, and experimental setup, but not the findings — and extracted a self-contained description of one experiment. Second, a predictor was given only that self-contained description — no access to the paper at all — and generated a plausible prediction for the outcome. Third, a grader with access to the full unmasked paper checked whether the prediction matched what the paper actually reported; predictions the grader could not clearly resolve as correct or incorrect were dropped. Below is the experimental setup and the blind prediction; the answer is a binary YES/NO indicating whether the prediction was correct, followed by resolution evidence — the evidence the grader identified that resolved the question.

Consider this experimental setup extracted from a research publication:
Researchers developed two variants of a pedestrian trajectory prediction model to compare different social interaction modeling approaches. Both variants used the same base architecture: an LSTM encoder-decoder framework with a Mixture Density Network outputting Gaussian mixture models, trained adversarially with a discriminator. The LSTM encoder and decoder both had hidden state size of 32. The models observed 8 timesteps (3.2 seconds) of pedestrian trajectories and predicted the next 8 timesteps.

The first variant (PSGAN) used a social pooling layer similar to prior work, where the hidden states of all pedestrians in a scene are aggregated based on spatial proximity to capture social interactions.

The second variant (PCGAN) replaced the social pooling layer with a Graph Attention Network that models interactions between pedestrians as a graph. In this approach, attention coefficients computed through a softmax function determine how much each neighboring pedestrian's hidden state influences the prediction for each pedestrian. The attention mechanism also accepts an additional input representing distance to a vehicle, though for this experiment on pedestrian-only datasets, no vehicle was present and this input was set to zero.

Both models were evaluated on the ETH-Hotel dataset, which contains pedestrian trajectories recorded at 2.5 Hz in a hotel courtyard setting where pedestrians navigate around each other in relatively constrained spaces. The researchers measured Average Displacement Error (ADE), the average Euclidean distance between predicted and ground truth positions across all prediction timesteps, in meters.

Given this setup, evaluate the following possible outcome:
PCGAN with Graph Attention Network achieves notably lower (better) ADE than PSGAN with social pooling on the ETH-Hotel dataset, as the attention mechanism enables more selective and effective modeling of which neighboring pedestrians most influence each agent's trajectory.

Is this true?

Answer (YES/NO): NO